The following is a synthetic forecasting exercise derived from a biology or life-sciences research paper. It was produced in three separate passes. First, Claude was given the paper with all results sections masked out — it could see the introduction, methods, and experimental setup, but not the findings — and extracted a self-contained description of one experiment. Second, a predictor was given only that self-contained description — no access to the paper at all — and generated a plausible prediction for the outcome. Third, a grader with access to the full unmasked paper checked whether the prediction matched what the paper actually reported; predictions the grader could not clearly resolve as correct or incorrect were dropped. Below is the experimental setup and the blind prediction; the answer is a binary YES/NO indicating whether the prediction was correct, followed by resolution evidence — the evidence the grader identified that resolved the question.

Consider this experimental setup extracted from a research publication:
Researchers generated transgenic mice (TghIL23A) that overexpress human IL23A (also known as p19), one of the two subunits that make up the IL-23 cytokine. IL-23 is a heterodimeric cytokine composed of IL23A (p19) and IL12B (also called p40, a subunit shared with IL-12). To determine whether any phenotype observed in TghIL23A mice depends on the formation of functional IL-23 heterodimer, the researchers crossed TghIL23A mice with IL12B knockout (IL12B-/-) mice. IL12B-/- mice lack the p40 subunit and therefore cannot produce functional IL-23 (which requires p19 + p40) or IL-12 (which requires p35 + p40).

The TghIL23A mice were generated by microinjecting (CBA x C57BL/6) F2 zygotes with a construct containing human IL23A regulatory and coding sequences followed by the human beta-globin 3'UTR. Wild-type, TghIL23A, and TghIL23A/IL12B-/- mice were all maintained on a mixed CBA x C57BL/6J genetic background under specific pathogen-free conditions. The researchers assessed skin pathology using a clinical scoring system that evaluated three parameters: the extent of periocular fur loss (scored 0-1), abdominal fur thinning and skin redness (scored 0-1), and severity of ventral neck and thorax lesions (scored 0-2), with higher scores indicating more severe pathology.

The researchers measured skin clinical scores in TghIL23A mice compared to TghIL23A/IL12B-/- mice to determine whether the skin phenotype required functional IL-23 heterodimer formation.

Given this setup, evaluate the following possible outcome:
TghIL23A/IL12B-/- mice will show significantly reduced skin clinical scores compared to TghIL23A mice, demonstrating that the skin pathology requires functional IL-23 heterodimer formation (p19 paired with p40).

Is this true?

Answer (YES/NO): YES